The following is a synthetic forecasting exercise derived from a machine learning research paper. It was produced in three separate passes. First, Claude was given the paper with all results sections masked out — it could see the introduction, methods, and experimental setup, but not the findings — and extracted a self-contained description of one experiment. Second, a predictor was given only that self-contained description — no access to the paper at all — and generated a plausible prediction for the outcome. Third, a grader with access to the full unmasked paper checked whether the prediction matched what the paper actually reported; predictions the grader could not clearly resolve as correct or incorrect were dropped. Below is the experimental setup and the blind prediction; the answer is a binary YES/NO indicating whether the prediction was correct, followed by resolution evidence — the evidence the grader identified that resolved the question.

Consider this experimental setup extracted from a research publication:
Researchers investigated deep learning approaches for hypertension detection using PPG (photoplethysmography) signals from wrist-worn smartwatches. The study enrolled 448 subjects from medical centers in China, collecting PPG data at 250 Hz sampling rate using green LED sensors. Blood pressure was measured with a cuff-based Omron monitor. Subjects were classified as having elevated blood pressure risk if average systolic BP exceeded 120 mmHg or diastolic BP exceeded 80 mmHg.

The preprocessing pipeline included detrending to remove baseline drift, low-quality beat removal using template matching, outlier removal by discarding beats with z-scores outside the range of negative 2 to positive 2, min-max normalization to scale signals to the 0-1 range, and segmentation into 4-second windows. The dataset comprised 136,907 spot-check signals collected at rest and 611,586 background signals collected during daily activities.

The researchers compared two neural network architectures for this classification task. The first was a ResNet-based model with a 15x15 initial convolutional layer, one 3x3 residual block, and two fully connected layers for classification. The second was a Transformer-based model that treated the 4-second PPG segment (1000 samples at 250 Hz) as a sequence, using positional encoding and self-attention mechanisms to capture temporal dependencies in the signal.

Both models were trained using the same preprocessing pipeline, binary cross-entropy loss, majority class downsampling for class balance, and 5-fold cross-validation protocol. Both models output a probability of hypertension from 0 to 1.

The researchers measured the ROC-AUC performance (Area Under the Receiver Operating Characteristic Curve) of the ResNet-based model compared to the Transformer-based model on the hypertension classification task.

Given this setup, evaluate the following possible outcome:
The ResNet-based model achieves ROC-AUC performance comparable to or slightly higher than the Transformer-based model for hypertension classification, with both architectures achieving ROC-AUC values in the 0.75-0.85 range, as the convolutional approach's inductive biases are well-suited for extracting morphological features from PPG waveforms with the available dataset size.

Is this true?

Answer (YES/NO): NO